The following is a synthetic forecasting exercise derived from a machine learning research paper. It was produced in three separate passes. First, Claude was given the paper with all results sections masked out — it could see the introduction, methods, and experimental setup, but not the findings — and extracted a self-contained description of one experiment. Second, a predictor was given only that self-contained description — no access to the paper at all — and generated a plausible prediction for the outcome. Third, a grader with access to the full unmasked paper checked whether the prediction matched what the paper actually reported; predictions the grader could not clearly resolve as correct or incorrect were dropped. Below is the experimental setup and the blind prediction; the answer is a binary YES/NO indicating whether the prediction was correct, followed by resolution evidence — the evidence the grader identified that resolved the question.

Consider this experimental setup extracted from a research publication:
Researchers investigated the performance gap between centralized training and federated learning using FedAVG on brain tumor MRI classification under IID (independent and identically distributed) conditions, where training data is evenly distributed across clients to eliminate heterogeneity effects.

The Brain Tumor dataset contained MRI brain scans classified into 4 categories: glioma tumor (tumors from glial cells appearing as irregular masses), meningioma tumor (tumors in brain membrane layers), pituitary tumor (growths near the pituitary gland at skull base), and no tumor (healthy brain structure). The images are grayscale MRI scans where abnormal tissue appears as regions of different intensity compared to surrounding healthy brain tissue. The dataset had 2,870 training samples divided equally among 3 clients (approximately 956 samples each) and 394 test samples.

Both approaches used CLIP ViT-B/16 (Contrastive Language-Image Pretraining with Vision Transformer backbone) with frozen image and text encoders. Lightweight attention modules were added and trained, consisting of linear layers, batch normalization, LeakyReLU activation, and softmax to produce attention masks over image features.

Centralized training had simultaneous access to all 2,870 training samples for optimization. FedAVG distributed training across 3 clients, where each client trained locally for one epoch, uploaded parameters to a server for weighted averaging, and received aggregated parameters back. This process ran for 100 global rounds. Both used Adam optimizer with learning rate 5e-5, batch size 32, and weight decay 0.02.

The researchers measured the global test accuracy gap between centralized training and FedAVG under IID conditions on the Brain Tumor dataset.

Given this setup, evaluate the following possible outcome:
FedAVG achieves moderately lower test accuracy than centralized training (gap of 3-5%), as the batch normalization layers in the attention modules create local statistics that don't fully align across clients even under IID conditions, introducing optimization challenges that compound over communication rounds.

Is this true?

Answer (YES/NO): NO